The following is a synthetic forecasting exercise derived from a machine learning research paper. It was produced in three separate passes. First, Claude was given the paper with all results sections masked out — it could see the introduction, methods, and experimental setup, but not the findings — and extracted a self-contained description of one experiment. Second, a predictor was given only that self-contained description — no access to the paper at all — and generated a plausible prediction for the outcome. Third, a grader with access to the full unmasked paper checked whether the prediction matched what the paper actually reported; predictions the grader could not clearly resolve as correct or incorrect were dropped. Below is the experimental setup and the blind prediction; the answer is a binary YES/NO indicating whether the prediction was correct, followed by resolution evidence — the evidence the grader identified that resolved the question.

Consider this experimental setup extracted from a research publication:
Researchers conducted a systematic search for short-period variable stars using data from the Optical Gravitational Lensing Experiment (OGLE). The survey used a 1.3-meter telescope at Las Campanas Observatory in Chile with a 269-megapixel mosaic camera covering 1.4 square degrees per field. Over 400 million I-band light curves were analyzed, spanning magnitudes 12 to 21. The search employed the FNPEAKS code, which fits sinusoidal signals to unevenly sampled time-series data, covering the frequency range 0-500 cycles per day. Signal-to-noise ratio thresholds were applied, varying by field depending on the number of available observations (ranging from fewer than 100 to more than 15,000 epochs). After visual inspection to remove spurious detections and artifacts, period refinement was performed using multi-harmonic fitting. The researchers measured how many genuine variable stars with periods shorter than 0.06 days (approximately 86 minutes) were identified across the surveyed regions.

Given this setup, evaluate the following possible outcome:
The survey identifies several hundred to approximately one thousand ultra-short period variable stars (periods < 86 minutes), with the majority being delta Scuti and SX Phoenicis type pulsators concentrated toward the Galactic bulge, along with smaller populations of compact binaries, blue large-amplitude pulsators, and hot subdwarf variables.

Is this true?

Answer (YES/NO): NO